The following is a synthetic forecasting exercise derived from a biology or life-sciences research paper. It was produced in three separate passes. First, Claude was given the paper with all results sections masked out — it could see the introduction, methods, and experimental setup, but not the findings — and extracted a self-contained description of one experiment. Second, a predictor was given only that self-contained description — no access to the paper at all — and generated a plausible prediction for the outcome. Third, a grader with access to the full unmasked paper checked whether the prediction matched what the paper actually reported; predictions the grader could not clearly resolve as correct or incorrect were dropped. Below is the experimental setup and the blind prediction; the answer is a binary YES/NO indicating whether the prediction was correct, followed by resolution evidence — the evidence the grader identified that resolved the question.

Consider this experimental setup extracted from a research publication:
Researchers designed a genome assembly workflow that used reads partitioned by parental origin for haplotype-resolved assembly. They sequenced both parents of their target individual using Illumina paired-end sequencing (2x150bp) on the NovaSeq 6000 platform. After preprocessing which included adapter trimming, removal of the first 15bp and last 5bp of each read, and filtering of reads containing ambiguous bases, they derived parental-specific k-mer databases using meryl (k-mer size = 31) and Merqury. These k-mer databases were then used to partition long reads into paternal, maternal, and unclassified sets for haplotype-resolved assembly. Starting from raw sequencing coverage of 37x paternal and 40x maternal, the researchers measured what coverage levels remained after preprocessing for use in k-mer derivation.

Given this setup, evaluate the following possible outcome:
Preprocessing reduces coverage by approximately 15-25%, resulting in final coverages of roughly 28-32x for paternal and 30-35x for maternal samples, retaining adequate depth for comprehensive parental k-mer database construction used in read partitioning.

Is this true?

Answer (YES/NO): NO